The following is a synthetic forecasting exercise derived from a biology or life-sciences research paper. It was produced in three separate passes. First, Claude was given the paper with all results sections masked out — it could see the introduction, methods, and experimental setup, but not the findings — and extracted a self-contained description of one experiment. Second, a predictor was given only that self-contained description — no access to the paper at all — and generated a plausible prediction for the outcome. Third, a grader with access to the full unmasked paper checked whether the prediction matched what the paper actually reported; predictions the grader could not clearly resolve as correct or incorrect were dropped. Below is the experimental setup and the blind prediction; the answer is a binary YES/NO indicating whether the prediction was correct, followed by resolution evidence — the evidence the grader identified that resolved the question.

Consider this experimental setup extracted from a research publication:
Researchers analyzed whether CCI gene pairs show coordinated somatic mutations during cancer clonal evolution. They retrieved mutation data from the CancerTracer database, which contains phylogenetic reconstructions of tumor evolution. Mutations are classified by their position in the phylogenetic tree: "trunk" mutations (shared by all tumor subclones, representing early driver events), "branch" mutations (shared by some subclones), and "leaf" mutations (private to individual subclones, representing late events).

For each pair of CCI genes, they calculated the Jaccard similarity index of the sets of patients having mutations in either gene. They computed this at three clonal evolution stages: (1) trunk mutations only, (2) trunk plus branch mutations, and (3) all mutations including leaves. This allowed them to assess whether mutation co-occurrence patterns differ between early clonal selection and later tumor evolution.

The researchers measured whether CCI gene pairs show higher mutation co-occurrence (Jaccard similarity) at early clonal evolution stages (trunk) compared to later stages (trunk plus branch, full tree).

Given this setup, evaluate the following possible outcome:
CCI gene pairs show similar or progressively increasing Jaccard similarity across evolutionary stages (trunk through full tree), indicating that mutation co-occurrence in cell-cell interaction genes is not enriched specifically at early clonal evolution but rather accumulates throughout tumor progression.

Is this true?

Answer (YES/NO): YES